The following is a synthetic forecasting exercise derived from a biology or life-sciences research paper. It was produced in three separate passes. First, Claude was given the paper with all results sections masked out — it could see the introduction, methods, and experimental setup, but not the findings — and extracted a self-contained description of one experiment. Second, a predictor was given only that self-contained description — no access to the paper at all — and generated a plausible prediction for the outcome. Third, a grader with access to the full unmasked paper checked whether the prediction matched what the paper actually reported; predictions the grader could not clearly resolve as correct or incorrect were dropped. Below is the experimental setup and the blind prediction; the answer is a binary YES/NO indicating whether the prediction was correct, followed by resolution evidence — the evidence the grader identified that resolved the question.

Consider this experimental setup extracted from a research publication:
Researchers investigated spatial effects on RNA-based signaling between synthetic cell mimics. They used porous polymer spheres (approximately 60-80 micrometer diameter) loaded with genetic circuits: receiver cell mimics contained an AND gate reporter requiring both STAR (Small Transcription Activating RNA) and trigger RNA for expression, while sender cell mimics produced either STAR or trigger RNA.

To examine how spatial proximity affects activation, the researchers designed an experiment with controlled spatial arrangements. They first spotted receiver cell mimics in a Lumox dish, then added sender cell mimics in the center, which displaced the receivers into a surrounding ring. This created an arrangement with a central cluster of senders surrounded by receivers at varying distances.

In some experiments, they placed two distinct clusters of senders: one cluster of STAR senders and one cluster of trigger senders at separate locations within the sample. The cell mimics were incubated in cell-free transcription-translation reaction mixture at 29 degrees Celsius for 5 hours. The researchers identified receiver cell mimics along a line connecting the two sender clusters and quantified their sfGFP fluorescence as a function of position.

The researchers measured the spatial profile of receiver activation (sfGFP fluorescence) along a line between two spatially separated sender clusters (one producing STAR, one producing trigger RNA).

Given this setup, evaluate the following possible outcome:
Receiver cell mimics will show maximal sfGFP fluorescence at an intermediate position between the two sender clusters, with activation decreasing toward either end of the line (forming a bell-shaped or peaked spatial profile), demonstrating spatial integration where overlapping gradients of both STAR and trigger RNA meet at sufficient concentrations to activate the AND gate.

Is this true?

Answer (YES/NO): NO